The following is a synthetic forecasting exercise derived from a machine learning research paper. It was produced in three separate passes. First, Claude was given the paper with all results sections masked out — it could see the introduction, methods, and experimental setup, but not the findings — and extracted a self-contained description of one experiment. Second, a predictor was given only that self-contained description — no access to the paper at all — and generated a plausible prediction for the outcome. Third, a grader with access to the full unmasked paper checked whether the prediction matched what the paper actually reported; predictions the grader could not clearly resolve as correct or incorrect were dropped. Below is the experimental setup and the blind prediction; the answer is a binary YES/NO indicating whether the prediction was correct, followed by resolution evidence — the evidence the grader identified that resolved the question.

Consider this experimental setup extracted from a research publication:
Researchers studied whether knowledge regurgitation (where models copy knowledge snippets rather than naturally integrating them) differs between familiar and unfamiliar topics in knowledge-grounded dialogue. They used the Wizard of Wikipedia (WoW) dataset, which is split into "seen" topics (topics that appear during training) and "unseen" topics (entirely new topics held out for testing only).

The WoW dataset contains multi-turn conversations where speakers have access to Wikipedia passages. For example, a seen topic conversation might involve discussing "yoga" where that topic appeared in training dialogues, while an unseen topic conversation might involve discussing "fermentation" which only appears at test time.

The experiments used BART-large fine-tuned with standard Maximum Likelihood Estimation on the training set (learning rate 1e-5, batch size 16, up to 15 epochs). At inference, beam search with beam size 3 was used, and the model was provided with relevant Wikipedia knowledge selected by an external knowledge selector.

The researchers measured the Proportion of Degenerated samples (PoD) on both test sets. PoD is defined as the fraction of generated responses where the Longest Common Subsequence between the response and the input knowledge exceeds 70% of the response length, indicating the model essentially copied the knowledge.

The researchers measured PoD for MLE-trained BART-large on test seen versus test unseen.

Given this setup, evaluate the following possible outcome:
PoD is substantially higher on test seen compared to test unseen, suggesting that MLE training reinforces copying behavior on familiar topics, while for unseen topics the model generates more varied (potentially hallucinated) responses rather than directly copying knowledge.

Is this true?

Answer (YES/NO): NO